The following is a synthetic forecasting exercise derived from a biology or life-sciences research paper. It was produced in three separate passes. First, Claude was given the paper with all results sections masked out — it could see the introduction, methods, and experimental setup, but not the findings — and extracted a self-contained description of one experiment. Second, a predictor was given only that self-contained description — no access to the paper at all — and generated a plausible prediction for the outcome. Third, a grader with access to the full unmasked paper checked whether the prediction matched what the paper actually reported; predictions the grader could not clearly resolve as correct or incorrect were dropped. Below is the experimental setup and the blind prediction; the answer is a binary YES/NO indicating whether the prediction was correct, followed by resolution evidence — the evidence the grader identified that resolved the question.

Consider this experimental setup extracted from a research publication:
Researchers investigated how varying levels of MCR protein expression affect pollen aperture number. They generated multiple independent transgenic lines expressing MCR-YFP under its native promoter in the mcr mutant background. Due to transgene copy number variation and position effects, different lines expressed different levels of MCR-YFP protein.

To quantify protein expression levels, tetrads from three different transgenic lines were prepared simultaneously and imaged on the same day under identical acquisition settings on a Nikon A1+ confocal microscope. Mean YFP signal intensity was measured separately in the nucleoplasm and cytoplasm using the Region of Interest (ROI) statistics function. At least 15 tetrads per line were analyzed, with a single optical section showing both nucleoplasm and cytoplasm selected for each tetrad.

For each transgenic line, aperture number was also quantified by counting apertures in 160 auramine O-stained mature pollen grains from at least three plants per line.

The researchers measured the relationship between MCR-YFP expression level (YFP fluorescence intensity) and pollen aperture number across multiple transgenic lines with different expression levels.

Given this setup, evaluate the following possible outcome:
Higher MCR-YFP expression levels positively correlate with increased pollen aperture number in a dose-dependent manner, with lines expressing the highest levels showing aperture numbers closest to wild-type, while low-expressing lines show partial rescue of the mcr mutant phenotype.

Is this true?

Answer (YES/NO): NO